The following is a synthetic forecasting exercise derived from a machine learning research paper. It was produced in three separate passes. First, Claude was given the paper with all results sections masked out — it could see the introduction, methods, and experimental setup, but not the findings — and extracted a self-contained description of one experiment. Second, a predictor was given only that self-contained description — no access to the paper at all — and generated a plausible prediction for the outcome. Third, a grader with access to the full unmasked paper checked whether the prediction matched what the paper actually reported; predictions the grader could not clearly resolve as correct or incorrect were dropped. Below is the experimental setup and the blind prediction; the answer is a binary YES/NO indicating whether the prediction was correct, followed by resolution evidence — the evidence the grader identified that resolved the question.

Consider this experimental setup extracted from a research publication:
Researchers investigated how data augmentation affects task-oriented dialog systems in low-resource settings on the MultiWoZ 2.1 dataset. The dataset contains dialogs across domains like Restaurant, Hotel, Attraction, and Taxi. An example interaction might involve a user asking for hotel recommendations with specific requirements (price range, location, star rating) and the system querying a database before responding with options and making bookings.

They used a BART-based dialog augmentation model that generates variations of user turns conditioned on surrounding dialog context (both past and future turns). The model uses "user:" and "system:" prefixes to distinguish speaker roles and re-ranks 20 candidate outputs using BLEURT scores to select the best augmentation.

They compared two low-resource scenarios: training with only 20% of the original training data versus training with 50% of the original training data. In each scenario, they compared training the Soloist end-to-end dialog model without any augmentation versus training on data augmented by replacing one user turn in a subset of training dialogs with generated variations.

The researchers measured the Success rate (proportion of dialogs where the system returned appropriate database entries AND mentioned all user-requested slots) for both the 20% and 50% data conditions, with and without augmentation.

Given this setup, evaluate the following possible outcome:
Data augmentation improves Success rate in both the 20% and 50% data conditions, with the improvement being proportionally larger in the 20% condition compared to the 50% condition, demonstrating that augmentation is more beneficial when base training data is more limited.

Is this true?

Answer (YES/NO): NO